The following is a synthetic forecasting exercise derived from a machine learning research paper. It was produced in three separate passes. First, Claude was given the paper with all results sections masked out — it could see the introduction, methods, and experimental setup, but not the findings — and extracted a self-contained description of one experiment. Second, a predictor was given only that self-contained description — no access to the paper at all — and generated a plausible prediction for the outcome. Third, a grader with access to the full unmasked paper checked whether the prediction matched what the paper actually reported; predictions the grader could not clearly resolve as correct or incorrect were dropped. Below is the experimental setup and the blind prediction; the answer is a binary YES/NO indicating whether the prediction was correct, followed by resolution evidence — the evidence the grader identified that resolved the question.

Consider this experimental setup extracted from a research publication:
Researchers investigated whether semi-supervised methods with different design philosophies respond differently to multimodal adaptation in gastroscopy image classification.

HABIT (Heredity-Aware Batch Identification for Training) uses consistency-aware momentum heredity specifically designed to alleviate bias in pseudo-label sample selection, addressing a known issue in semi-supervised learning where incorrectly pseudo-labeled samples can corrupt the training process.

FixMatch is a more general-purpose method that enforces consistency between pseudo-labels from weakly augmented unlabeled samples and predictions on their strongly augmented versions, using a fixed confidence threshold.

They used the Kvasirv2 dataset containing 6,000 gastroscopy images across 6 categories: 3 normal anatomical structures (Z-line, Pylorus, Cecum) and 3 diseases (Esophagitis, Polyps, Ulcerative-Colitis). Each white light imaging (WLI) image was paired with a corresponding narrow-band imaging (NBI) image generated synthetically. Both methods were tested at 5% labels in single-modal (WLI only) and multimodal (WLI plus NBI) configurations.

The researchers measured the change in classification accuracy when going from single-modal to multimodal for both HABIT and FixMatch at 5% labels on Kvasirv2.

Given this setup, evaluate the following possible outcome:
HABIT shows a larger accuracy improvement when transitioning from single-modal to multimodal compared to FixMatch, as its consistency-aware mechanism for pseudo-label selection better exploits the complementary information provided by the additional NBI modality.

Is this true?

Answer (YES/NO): NO